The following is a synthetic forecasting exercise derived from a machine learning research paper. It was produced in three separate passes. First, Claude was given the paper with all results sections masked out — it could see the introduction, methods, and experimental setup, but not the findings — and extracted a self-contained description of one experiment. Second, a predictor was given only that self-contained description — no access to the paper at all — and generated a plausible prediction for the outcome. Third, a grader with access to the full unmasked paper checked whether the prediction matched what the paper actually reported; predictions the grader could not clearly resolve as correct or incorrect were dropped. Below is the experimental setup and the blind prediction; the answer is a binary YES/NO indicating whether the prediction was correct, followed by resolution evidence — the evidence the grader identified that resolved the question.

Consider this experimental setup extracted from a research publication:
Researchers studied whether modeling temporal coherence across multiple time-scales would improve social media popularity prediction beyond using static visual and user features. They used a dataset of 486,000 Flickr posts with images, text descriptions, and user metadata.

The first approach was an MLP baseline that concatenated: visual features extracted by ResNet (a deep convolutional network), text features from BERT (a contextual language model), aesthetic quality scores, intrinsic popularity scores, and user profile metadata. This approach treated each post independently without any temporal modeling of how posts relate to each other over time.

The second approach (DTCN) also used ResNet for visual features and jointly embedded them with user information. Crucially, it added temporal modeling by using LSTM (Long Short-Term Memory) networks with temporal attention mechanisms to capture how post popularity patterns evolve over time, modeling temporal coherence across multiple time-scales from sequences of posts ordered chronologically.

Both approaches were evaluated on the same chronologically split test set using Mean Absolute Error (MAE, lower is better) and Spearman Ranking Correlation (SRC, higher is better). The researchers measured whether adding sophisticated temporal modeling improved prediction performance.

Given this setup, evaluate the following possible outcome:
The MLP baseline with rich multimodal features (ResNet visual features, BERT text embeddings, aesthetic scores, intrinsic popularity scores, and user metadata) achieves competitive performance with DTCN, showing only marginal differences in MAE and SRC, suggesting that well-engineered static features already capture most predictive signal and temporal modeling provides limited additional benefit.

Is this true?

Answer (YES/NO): NO